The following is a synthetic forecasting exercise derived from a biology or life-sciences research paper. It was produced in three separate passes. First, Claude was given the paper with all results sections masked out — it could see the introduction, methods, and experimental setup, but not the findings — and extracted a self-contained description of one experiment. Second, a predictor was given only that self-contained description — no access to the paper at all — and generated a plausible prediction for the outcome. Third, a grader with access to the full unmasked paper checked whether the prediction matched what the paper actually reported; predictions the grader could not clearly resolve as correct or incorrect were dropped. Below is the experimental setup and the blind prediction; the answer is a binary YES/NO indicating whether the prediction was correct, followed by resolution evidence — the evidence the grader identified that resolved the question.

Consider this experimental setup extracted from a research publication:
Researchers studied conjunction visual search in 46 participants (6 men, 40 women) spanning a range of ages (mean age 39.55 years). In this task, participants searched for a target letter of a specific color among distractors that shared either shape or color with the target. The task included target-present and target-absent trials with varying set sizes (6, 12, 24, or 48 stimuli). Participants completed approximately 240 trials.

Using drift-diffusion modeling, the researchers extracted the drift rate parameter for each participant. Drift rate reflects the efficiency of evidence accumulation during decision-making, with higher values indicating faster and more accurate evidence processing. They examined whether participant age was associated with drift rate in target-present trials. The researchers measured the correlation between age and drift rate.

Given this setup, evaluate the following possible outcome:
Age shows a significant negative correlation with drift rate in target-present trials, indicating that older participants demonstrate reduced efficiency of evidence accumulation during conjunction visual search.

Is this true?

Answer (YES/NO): YES